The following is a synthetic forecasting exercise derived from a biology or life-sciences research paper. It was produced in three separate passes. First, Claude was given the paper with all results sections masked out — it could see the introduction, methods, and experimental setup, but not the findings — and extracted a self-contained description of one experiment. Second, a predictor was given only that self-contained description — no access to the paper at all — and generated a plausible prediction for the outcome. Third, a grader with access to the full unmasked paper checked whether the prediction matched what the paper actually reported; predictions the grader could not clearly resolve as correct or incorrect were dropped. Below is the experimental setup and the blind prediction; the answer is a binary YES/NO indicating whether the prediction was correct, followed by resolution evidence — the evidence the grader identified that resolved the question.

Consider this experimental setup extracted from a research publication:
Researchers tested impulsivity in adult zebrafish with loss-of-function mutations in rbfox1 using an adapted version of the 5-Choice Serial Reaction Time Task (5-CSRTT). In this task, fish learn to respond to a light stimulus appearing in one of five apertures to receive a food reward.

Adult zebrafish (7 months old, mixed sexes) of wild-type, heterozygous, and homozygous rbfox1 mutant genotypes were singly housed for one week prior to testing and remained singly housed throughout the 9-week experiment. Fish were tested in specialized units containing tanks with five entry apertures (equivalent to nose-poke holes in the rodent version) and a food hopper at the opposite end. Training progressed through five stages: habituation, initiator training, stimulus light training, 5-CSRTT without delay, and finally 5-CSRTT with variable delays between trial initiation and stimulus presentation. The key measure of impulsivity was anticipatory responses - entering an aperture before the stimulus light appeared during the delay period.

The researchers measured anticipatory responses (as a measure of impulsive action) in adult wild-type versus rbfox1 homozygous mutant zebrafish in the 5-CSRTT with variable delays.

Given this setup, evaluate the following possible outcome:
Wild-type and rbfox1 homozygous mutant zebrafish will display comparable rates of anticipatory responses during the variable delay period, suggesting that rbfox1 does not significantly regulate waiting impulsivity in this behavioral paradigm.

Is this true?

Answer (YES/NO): NO